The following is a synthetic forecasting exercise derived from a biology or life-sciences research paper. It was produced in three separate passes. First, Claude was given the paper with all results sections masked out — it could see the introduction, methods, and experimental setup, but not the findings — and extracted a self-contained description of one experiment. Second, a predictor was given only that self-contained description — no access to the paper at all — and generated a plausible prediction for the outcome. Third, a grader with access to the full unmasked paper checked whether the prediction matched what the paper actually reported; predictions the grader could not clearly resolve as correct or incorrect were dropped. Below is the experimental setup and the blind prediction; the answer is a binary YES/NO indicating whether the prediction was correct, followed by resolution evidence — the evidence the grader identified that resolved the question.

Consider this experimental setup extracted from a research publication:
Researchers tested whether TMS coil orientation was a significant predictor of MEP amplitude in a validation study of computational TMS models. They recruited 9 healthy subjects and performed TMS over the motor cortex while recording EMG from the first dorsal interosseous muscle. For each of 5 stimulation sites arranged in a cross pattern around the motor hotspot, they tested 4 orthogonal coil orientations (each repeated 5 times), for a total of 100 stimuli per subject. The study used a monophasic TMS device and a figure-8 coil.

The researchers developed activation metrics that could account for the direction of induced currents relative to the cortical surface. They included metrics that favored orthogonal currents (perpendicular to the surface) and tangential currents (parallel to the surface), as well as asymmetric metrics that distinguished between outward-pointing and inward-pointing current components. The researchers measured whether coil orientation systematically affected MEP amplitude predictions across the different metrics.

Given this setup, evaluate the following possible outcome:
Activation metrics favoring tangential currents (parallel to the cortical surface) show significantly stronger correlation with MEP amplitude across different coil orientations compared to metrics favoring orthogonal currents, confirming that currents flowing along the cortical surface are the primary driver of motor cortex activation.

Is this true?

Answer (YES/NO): NO